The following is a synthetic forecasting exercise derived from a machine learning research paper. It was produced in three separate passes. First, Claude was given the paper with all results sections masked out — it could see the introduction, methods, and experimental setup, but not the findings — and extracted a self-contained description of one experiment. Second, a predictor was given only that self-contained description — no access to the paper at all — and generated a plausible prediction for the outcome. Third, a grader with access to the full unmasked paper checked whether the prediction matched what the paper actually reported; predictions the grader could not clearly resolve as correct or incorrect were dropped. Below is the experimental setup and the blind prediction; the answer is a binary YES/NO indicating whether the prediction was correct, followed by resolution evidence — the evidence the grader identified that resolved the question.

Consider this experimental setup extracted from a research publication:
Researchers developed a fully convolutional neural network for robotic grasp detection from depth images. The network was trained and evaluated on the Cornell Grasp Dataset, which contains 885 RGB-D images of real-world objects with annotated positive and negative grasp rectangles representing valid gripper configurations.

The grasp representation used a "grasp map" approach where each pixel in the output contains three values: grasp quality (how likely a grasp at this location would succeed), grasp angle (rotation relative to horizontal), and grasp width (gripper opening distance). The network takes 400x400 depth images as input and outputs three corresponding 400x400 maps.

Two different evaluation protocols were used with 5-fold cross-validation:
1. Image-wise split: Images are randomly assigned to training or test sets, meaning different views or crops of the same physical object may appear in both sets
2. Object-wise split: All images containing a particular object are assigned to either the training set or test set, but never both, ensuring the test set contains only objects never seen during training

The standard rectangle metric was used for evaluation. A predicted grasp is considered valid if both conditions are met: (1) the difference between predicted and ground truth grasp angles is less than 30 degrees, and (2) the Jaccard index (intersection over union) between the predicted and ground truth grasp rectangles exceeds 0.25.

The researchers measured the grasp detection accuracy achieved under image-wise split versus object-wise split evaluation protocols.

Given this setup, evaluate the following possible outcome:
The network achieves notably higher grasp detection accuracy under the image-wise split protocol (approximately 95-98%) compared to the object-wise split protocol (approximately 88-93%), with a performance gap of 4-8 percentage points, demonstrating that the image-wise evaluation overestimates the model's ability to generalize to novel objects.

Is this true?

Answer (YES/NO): NO